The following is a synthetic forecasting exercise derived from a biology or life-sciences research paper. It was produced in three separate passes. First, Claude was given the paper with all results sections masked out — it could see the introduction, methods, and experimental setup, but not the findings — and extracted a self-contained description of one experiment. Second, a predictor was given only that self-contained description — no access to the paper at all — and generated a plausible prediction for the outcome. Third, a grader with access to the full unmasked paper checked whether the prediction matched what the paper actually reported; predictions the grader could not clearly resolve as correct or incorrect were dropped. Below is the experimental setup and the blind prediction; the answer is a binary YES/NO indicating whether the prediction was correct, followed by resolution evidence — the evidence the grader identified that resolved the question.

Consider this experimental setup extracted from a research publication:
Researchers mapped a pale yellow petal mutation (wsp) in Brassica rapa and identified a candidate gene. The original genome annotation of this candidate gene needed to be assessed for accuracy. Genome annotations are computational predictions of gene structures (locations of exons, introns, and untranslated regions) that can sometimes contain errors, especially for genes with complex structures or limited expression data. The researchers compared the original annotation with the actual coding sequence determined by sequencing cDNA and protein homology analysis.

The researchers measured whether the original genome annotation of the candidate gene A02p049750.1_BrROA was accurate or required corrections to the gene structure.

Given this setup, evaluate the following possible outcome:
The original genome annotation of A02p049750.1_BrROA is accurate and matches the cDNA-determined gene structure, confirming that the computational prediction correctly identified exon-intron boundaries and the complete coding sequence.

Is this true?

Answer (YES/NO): NO